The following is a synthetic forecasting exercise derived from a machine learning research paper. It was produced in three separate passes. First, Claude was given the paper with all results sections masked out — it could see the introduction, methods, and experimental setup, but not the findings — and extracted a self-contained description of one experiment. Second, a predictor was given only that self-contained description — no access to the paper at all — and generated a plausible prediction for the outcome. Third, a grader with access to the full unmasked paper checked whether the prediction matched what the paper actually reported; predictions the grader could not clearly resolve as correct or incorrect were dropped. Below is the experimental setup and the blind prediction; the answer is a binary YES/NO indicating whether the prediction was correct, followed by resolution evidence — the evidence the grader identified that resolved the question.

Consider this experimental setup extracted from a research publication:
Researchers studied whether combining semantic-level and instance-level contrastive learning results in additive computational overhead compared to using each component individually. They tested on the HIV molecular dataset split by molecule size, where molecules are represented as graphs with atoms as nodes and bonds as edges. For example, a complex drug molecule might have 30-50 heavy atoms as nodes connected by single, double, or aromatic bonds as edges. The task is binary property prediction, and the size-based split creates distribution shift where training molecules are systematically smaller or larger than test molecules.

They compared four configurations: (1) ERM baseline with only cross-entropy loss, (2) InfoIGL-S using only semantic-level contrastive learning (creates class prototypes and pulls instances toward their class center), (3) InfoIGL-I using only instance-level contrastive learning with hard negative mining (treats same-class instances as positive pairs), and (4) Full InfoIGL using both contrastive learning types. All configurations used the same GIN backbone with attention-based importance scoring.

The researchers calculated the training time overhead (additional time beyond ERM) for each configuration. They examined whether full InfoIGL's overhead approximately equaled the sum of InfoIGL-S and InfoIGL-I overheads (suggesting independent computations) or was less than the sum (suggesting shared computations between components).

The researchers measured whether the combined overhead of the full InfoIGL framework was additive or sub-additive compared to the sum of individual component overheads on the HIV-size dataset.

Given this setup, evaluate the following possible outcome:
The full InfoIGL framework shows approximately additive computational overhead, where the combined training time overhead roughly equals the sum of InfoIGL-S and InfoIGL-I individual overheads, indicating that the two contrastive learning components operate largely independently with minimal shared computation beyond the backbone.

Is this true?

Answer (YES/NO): NO